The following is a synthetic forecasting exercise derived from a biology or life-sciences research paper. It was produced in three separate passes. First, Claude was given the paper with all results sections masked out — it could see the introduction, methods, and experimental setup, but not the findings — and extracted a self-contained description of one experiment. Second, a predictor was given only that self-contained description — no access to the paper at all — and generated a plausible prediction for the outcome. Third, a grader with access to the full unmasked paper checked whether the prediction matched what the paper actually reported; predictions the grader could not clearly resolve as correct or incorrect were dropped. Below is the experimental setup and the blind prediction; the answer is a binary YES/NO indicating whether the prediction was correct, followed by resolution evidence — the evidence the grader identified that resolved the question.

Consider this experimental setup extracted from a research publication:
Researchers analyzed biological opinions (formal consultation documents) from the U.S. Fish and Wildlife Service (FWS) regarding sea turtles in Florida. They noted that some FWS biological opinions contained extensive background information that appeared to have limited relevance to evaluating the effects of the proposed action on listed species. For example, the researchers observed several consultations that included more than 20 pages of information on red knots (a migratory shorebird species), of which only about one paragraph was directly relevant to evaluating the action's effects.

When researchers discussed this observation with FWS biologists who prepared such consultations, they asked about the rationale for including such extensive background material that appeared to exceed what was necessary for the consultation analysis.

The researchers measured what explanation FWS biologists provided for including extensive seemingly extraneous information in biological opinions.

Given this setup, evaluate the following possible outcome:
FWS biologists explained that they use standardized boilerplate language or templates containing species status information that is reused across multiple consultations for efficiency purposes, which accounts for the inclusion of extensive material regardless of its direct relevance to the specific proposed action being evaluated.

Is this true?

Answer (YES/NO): NO